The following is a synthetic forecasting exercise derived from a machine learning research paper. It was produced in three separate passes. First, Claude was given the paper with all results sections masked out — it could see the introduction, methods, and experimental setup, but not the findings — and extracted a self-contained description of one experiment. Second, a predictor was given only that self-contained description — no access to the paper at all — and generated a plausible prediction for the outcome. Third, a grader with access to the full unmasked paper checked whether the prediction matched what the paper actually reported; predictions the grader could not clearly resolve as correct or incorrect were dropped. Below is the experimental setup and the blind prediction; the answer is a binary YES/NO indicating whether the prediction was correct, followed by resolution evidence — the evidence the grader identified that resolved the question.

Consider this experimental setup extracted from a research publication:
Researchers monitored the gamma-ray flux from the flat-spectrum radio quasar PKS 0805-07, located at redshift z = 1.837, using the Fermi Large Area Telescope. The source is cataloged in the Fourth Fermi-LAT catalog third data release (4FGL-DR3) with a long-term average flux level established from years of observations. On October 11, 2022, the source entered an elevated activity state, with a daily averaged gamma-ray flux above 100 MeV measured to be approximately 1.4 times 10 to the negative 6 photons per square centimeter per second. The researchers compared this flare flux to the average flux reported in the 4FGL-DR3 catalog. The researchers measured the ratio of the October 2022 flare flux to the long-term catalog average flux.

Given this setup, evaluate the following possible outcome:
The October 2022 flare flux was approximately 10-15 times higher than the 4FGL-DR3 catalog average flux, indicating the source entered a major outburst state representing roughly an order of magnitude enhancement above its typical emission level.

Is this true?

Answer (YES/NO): NO